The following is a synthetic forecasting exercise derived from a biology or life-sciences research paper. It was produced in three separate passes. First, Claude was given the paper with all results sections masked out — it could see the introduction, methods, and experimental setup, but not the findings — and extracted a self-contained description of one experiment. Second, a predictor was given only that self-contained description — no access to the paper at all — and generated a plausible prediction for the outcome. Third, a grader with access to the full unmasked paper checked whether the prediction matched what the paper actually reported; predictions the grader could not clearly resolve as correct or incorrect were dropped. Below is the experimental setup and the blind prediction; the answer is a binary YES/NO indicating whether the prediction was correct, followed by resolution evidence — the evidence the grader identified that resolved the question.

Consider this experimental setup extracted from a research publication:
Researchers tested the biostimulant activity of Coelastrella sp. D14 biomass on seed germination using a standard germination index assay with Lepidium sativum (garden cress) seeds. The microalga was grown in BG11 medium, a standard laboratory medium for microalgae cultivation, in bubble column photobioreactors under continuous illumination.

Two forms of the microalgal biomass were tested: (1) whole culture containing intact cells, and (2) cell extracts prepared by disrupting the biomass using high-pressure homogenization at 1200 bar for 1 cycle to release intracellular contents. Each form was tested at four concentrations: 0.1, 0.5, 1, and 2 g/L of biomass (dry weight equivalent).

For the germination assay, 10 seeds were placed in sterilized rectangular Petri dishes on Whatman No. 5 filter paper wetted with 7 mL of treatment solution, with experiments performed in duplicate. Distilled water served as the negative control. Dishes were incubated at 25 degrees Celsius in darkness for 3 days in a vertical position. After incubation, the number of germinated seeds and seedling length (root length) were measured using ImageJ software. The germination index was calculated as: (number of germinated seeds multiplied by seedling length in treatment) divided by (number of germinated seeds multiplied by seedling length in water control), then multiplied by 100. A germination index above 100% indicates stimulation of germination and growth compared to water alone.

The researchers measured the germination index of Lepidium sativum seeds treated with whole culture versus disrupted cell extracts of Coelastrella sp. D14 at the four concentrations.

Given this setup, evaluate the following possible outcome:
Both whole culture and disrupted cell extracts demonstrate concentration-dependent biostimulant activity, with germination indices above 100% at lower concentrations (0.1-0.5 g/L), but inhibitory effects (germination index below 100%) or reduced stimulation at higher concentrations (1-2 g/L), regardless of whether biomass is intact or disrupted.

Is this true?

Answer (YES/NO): NO